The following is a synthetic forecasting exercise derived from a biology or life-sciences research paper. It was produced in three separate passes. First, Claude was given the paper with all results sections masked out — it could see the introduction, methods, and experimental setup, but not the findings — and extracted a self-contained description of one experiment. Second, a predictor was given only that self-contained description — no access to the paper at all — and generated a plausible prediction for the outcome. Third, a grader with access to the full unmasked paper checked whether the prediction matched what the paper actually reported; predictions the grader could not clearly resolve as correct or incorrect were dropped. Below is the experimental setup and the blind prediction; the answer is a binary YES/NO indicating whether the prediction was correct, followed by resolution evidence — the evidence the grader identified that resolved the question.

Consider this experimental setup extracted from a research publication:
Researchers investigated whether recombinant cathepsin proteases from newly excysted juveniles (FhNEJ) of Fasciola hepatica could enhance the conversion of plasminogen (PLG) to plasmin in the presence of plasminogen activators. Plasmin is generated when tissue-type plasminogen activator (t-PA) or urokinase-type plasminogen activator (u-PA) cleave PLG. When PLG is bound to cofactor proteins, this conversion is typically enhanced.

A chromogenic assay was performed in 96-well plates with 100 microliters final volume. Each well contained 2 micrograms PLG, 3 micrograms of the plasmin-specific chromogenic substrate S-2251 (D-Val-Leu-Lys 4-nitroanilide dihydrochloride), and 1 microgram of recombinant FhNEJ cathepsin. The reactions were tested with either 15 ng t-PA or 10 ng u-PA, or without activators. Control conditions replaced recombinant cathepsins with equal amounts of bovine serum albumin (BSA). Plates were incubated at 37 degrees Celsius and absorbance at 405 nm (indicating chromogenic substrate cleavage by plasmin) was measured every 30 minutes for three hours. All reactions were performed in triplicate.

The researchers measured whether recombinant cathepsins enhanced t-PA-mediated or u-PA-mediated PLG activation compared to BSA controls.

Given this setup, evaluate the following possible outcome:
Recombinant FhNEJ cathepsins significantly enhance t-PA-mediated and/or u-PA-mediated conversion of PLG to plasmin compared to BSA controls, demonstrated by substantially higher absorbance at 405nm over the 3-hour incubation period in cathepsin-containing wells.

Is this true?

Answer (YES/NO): YES